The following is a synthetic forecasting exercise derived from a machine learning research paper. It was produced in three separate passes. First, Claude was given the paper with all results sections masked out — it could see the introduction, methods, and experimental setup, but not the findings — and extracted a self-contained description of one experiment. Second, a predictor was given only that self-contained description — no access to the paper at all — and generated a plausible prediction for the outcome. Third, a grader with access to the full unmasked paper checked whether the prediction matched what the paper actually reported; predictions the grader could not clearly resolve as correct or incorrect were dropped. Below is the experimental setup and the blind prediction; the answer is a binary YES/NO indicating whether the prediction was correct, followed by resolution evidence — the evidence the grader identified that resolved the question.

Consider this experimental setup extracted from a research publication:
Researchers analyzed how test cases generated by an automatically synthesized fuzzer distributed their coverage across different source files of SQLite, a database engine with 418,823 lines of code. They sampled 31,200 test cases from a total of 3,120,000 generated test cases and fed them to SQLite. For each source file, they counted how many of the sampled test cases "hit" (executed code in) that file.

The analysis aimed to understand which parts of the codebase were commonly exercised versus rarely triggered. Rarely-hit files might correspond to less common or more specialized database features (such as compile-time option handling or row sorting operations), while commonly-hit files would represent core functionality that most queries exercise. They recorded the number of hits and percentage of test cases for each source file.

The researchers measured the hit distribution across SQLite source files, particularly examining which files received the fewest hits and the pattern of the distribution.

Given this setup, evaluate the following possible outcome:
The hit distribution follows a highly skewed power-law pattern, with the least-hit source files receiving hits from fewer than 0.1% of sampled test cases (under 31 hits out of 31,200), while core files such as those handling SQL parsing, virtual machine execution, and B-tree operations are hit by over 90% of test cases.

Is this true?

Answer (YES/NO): NO